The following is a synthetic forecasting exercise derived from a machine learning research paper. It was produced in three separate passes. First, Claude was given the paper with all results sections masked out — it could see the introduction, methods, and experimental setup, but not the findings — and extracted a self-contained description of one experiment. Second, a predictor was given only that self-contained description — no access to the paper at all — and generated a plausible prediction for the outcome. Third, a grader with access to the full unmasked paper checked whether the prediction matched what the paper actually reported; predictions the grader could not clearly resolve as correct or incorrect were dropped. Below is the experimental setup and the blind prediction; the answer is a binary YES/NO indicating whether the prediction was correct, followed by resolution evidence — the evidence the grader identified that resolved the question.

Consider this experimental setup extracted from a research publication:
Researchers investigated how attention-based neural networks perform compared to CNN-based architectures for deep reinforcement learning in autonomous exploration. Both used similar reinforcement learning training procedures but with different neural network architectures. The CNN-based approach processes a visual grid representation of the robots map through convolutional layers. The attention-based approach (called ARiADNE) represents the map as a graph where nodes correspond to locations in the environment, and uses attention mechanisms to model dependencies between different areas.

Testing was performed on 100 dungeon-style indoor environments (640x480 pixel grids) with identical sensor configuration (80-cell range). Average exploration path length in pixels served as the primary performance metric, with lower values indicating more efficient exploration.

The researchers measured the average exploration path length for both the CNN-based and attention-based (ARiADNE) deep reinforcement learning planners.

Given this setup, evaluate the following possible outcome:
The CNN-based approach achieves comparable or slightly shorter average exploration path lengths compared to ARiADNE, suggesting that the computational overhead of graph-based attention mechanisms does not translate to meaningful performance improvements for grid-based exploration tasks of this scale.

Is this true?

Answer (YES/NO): NO